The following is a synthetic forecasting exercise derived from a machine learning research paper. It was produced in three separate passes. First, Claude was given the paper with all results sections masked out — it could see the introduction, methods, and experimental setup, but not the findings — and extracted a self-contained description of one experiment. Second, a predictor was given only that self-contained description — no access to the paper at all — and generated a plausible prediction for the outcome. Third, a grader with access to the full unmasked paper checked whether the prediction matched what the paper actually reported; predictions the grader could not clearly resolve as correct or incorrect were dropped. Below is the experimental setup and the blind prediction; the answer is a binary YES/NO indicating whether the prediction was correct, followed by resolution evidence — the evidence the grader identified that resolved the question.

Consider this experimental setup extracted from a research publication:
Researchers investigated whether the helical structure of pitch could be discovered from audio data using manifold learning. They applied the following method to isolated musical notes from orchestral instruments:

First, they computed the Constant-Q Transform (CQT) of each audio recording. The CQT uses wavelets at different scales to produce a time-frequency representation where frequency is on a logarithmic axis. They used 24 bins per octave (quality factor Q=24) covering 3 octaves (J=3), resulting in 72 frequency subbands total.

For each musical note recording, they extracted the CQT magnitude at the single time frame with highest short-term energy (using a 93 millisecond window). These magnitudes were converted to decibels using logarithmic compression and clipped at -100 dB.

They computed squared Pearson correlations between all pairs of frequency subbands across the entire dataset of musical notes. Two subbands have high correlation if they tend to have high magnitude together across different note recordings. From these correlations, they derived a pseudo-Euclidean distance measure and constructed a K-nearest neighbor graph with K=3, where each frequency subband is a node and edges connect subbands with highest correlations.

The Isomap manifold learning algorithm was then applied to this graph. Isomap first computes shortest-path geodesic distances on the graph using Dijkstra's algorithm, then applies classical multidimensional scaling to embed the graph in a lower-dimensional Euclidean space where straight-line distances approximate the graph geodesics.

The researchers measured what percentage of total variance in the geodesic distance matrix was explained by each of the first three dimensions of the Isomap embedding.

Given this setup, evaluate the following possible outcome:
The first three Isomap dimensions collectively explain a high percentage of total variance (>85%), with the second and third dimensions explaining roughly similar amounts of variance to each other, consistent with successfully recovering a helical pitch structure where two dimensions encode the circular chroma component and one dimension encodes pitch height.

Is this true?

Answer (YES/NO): NO